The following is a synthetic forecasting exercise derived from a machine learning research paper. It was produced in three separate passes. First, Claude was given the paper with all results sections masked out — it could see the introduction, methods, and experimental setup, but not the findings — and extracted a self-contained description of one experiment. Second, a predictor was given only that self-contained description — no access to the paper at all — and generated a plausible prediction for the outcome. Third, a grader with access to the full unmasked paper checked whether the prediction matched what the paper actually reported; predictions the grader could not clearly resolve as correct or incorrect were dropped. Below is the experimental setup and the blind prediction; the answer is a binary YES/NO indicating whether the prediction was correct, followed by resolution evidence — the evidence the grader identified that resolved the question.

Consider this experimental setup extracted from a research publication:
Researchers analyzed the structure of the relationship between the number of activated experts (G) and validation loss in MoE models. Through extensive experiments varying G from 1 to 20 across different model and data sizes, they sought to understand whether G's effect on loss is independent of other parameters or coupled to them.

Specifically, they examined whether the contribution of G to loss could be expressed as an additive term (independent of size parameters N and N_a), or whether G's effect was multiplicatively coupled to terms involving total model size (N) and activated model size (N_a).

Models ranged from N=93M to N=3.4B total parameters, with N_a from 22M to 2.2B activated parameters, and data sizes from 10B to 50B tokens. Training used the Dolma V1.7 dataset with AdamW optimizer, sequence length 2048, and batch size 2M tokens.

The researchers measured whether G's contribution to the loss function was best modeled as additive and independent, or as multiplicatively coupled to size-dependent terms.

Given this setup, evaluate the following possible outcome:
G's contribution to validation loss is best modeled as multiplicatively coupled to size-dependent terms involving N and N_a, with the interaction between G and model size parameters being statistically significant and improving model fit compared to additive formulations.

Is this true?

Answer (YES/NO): YES